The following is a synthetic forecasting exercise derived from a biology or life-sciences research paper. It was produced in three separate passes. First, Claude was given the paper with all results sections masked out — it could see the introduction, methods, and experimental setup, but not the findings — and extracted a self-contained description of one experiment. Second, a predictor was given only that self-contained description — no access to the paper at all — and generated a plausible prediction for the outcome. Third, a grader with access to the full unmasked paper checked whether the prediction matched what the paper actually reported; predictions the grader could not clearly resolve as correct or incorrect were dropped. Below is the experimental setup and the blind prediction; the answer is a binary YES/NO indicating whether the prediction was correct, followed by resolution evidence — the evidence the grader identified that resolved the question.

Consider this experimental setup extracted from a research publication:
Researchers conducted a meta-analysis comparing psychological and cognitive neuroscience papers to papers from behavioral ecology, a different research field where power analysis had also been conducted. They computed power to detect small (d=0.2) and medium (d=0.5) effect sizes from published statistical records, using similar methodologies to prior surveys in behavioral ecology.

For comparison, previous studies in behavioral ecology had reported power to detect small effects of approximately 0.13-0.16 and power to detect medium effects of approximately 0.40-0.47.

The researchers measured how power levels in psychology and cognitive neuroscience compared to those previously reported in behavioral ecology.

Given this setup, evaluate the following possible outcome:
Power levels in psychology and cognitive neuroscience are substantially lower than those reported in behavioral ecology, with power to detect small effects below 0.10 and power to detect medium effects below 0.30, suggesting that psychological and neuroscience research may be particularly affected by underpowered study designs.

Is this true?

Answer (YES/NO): NO